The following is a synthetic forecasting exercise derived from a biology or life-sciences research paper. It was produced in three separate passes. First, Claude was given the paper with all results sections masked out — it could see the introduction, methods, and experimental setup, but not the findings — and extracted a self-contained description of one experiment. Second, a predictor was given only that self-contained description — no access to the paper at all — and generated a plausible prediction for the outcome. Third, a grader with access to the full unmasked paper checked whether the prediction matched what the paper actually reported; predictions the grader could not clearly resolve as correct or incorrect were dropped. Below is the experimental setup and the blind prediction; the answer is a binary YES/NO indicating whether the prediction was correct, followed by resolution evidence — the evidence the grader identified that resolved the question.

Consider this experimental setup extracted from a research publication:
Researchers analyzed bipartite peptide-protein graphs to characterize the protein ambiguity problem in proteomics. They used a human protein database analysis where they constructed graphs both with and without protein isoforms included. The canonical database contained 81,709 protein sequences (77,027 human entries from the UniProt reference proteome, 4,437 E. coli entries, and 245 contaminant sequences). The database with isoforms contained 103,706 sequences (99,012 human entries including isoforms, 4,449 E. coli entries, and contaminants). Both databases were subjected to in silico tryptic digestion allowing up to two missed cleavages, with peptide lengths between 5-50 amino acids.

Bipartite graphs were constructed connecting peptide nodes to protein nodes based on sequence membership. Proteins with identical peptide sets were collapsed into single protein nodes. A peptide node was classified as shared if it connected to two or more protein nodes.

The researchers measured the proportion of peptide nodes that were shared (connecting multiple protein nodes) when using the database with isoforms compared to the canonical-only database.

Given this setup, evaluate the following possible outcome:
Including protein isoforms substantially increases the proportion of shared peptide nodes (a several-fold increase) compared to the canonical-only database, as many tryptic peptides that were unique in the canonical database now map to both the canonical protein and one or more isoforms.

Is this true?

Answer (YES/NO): NO